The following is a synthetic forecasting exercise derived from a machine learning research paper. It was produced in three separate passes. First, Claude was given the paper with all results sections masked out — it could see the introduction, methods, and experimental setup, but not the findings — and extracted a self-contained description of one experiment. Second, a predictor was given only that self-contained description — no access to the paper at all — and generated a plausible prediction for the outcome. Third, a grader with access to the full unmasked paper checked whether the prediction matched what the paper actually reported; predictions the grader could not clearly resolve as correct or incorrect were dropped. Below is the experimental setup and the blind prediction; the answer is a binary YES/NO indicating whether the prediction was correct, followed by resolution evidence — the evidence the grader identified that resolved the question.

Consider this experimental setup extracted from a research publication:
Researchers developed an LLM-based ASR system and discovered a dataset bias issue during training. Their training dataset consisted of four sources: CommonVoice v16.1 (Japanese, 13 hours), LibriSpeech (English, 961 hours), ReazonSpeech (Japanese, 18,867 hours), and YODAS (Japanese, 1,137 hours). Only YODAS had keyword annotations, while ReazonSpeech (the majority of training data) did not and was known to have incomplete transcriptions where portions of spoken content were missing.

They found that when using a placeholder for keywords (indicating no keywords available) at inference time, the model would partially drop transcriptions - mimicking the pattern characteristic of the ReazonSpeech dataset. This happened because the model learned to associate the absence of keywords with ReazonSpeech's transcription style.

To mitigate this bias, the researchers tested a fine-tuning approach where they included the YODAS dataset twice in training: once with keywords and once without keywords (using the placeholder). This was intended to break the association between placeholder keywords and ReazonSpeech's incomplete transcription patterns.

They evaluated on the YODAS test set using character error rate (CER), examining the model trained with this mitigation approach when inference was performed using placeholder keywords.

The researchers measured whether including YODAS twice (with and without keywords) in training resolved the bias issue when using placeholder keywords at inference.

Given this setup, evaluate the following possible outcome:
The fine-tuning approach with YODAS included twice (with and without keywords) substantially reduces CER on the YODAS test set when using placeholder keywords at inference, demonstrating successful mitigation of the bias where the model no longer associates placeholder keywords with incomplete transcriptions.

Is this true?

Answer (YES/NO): NO